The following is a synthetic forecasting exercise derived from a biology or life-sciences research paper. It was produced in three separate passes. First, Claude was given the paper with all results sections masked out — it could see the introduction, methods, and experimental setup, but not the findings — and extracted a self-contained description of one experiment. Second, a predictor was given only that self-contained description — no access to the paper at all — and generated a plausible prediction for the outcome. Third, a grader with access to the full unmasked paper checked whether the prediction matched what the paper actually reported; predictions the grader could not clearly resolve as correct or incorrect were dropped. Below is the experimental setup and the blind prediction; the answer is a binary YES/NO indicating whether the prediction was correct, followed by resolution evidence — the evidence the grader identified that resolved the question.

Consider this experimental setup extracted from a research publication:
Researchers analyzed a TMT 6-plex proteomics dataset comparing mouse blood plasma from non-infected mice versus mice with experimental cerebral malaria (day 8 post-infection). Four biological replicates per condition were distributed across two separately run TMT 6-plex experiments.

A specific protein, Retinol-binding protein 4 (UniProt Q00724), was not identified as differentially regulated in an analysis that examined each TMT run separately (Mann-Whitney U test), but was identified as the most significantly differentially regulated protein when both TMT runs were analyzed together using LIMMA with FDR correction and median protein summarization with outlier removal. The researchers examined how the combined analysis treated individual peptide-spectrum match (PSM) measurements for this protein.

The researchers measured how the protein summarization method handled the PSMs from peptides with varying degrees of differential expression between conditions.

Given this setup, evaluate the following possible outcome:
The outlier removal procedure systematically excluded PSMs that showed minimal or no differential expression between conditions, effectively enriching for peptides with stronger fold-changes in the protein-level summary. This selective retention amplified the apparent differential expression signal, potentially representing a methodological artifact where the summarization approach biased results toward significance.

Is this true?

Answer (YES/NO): NO